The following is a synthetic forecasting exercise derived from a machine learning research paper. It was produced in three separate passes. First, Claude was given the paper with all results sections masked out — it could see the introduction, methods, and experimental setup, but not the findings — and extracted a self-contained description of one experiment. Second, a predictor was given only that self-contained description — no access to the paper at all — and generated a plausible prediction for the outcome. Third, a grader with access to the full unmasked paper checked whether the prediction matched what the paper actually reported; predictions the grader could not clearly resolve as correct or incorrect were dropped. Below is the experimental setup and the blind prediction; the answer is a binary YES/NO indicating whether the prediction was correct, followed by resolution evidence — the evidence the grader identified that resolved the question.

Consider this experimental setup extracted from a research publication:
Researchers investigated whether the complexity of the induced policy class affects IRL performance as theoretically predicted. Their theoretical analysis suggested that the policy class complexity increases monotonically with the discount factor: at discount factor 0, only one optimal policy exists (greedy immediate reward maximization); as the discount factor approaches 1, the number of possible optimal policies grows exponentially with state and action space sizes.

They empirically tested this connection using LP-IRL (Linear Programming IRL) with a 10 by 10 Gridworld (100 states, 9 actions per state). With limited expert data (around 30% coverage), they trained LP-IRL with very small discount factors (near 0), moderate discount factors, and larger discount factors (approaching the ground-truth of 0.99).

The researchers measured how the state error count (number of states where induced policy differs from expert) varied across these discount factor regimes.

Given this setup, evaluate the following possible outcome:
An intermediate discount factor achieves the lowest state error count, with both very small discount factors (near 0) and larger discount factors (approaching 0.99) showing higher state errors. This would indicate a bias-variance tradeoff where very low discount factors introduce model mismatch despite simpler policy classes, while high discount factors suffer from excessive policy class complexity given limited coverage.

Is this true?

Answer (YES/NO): YES